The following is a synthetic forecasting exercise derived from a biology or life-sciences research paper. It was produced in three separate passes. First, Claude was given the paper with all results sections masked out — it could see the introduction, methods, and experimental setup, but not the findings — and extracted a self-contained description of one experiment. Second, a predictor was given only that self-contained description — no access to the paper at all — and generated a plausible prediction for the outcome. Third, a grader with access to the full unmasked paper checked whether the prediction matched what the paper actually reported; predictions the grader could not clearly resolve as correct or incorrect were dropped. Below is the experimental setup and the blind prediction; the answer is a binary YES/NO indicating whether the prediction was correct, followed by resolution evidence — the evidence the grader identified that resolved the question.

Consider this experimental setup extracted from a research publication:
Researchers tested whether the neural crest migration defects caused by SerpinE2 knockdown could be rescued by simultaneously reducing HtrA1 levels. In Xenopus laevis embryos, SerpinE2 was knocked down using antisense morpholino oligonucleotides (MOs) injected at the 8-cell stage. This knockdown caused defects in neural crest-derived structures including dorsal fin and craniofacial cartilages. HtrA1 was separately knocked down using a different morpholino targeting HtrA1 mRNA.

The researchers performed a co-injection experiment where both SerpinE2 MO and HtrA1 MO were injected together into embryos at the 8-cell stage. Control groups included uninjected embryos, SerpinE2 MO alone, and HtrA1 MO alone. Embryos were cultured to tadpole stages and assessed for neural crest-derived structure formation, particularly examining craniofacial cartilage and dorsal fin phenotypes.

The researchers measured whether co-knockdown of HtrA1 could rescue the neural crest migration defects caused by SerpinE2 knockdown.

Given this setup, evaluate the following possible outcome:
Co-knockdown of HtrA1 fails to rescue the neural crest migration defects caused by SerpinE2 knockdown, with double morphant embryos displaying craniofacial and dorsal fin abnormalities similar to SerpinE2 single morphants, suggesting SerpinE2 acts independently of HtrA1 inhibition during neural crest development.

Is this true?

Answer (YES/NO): NO